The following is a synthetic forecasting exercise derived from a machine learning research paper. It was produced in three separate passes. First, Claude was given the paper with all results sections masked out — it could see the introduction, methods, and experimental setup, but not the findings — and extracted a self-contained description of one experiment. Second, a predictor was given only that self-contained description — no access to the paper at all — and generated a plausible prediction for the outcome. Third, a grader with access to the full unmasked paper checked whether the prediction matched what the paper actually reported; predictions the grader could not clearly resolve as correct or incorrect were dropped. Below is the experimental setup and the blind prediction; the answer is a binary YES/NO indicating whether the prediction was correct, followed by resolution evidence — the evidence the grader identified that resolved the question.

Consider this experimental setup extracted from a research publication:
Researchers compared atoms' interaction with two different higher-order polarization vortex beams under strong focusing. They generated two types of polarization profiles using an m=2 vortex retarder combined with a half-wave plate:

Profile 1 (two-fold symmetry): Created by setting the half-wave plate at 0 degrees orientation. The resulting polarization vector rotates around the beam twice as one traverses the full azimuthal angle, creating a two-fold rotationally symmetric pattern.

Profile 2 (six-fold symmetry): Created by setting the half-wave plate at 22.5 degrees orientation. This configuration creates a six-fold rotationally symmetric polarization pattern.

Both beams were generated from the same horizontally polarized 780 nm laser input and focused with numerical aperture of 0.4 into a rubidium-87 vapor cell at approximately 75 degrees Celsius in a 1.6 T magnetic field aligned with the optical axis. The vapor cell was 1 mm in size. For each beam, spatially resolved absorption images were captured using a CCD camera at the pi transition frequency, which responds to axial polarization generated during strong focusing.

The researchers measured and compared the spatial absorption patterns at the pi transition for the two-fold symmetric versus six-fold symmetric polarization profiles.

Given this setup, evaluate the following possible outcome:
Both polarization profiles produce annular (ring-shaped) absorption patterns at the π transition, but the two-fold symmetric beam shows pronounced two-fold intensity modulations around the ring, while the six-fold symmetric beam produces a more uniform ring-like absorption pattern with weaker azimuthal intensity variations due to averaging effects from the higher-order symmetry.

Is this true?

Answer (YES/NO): NO